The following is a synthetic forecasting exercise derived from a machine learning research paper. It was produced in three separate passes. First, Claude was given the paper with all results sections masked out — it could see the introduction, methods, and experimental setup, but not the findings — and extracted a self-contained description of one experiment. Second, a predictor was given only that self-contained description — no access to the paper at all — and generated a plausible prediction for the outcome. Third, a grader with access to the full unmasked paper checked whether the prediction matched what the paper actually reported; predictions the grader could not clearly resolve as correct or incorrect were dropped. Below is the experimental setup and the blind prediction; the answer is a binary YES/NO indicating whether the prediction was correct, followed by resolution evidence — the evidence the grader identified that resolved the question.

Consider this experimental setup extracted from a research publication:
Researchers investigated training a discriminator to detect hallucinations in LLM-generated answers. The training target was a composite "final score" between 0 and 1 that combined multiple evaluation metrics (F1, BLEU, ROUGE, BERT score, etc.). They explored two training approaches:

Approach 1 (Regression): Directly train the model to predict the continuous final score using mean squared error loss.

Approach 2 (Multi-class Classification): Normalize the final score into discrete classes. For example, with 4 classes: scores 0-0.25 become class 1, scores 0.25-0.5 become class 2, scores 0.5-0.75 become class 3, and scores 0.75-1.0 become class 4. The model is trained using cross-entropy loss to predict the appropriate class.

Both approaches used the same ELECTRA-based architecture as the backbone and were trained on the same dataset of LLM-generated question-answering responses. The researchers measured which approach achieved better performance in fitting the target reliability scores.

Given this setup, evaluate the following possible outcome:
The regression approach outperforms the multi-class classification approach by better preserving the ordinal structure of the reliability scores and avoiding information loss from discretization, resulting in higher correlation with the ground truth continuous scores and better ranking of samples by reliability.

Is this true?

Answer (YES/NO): NO